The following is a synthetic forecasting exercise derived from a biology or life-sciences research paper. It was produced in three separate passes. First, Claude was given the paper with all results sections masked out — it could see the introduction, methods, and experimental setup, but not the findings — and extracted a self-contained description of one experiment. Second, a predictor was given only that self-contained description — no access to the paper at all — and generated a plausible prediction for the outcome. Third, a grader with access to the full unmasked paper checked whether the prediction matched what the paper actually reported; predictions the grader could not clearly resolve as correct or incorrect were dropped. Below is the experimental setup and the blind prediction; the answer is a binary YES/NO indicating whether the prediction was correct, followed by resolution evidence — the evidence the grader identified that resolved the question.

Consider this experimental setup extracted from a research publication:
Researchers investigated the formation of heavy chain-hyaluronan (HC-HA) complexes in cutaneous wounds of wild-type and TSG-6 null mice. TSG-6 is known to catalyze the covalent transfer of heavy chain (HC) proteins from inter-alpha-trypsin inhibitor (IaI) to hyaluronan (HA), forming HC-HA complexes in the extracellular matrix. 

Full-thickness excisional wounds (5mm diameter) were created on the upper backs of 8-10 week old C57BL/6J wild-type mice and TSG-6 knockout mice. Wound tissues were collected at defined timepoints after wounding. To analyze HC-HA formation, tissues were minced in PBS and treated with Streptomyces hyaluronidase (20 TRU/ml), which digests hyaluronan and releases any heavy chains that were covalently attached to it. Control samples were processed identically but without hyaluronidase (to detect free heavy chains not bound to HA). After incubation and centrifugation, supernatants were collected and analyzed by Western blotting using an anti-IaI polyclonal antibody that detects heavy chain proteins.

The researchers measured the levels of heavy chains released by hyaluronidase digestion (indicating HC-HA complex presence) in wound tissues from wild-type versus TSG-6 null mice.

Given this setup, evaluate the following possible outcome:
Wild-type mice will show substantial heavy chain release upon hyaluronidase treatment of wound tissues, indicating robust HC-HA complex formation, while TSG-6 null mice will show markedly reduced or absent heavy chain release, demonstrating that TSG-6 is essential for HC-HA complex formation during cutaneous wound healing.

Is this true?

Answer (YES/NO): YES